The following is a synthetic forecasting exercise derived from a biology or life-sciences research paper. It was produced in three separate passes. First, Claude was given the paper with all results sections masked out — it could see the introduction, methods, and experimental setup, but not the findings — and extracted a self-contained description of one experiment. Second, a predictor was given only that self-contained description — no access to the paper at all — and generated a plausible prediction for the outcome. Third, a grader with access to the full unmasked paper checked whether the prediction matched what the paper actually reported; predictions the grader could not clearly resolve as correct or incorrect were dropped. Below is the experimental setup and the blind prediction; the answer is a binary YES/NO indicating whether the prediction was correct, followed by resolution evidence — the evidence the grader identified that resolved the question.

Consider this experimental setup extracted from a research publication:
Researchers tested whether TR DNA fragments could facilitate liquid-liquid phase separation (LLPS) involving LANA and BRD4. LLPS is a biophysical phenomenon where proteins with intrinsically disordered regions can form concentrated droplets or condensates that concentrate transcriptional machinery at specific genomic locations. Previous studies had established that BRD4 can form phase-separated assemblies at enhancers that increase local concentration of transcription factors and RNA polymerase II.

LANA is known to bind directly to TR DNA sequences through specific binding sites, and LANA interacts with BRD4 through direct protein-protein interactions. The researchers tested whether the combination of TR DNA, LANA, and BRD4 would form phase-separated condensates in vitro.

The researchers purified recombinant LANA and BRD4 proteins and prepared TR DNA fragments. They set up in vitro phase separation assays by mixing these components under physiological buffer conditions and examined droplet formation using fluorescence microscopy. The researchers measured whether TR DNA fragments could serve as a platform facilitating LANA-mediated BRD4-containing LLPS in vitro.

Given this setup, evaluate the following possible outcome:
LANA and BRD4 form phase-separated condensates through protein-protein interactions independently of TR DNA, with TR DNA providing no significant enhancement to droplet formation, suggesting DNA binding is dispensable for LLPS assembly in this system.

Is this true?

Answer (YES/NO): NO